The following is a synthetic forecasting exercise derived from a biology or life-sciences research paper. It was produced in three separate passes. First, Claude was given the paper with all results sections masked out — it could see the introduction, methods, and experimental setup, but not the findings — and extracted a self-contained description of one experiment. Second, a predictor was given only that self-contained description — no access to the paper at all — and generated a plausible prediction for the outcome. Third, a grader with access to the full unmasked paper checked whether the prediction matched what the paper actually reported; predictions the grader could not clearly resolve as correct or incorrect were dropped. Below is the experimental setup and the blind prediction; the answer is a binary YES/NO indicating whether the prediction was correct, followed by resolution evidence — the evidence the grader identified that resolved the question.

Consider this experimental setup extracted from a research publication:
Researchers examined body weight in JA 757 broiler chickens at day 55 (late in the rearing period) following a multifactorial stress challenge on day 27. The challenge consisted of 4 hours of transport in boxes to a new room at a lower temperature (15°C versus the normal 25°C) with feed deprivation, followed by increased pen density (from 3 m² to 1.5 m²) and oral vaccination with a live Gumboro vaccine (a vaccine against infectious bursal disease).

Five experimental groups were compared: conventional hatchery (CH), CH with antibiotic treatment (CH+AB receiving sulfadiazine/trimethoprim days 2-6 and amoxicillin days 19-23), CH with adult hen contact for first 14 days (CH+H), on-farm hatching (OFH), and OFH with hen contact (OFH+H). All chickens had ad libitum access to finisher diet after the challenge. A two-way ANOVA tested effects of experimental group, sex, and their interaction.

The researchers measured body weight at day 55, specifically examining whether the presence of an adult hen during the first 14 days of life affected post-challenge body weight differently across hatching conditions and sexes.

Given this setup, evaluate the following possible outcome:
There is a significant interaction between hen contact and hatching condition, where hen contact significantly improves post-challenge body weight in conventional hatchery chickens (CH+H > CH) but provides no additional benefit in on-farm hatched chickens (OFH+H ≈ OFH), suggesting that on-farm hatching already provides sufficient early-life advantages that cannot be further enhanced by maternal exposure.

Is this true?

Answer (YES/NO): NO